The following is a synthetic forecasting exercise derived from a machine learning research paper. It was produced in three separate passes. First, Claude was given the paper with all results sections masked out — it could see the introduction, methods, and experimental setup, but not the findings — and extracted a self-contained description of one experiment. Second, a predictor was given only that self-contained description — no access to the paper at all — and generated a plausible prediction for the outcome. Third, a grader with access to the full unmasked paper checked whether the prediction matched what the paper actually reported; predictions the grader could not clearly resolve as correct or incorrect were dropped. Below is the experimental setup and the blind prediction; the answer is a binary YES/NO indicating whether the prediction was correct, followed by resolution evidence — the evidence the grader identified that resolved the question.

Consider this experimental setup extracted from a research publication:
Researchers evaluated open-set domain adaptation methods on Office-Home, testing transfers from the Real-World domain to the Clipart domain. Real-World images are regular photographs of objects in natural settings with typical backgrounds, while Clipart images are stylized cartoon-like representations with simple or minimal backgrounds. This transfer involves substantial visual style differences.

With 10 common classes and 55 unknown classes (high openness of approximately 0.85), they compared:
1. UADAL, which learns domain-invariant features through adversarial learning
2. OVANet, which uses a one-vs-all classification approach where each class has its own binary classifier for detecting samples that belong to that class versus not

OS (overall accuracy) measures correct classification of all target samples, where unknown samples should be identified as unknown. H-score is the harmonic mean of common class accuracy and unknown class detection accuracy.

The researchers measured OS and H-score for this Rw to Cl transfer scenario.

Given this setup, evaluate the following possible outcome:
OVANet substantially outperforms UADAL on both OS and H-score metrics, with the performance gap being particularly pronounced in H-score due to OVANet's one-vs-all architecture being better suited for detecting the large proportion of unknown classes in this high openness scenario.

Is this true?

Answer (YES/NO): NO